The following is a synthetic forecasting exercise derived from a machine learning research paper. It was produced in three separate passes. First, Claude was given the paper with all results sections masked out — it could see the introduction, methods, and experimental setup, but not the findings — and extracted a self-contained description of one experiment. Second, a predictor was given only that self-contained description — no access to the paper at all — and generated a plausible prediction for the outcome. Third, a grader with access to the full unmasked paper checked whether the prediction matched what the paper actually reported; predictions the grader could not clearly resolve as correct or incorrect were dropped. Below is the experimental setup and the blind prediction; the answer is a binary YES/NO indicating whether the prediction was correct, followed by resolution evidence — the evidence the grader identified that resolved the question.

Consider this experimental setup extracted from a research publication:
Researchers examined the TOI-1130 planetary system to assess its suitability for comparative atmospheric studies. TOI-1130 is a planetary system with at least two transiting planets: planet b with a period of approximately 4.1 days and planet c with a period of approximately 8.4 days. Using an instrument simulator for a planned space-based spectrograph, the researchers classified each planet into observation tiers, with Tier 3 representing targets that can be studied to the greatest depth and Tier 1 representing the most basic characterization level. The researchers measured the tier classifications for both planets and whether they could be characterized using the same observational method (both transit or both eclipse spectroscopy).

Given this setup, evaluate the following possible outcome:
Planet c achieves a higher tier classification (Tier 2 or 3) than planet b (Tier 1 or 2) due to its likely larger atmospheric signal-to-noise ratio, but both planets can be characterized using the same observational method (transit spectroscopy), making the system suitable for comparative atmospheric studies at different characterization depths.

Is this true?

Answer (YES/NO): YES